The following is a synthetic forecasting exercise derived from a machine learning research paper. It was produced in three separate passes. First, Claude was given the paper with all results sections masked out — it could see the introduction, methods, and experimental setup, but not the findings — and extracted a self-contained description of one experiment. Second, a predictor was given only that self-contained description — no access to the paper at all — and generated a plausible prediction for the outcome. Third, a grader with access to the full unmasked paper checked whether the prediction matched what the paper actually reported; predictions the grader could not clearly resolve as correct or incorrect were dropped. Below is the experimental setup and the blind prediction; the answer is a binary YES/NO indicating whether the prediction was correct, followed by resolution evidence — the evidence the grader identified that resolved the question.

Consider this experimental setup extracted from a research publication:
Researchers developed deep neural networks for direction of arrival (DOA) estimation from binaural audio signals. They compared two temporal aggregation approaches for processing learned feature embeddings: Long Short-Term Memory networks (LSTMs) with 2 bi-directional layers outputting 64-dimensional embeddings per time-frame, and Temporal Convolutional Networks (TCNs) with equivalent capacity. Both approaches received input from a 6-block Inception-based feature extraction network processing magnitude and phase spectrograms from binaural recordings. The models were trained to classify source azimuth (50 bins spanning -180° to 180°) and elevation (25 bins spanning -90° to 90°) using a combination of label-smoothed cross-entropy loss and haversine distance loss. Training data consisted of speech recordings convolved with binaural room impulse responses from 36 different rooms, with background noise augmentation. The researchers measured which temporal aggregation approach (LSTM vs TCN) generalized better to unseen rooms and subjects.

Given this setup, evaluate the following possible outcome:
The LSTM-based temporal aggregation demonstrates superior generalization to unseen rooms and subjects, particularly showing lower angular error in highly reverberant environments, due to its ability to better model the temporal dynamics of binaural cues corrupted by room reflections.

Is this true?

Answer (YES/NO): NO